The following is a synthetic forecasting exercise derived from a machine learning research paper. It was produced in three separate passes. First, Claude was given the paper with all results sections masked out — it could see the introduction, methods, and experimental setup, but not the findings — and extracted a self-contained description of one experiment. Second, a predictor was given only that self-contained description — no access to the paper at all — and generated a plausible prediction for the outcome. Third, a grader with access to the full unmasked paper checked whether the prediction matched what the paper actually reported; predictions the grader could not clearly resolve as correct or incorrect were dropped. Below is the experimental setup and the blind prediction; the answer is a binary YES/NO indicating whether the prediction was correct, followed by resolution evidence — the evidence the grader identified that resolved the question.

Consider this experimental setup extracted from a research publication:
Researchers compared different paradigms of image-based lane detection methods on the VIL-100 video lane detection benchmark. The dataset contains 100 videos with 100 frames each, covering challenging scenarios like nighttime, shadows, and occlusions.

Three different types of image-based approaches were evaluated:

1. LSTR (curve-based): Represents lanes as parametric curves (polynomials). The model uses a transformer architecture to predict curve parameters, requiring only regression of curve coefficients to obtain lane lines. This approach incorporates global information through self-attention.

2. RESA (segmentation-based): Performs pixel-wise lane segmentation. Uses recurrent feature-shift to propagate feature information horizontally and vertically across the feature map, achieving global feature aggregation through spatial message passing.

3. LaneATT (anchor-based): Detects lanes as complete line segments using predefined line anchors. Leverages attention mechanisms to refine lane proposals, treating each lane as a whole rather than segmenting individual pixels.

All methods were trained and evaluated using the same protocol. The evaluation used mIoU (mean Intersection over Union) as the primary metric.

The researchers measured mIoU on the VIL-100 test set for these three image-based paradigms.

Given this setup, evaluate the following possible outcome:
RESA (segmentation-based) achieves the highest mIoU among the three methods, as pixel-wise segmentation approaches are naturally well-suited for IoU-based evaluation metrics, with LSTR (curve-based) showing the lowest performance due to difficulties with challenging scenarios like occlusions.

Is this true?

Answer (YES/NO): YES